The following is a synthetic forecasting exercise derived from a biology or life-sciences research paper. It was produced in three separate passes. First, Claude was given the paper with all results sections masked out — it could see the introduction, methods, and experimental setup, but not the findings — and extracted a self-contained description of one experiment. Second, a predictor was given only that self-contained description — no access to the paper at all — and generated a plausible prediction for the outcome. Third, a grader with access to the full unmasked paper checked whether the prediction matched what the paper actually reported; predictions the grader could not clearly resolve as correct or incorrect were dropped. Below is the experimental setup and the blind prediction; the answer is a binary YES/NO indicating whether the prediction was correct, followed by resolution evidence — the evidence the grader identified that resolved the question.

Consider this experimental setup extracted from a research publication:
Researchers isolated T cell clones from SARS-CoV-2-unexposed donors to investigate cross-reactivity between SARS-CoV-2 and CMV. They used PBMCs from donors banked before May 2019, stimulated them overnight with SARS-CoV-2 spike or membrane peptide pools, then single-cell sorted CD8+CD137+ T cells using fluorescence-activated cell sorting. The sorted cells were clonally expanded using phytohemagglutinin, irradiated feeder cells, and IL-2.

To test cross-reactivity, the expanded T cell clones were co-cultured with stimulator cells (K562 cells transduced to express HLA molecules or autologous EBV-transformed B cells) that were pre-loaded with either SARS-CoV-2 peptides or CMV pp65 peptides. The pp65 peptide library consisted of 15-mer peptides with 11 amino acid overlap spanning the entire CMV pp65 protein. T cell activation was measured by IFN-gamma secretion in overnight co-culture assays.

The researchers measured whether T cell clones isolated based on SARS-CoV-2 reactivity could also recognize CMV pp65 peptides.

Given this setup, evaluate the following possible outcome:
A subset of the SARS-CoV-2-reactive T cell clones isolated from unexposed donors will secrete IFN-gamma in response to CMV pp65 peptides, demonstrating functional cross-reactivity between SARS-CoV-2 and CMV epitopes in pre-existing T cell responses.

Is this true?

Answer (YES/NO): YES